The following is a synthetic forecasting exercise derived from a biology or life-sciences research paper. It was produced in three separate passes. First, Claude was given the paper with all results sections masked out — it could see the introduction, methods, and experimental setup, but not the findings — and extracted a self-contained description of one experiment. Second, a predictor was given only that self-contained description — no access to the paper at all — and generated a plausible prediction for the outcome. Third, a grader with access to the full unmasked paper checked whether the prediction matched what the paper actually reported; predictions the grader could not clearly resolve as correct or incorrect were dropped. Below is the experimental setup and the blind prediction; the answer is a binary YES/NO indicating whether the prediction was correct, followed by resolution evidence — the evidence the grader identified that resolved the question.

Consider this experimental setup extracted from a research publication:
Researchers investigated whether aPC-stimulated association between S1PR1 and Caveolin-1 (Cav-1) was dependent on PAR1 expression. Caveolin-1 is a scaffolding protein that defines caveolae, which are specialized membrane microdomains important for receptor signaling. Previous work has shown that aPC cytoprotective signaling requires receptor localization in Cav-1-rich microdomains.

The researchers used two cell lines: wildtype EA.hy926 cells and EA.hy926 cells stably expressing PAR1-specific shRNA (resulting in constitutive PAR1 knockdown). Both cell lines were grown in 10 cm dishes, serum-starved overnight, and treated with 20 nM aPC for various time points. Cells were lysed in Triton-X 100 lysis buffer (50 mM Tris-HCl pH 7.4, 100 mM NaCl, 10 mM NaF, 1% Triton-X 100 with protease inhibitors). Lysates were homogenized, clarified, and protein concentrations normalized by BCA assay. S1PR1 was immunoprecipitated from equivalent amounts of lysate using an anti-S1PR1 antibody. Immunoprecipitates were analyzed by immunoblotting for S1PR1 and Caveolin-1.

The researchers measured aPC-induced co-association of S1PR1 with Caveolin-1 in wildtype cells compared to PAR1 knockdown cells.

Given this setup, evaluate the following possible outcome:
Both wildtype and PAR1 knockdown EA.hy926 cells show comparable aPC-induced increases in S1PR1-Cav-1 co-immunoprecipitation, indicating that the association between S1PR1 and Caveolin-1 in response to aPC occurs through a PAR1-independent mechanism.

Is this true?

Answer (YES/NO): NO